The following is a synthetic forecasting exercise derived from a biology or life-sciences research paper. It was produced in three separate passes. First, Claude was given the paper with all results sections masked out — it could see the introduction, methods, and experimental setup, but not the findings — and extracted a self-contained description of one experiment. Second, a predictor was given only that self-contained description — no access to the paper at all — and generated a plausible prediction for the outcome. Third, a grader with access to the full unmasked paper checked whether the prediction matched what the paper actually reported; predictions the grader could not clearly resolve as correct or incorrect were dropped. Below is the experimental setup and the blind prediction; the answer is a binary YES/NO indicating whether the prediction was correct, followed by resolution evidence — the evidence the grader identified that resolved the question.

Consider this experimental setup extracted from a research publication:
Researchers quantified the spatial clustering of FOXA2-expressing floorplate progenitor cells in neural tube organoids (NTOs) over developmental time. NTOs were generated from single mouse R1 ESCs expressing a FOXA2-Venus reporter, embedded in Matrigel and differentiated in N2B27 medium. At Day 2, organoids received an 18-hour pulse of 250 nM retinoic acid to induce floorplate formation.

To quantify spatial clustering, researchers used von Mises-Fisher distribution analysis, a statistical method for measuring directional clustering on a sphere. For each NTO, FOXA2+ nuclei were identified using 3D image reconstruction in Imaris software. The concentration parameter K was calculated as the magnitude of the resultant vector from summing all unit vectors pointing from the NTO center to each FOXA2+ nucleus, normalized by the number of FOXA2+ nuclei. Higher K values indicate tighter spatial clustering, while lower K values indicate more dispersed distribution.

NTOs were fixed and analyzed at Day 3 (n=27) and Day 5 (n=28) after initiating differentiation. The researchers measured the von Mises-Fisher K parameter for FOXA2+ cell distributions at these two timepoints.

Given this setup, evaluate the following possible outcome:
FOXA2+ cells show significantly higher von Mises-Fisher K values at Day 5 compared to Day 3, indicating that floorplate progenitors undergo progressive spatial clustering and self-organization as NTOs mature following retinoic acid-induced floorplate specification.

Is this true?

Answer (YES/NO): YES